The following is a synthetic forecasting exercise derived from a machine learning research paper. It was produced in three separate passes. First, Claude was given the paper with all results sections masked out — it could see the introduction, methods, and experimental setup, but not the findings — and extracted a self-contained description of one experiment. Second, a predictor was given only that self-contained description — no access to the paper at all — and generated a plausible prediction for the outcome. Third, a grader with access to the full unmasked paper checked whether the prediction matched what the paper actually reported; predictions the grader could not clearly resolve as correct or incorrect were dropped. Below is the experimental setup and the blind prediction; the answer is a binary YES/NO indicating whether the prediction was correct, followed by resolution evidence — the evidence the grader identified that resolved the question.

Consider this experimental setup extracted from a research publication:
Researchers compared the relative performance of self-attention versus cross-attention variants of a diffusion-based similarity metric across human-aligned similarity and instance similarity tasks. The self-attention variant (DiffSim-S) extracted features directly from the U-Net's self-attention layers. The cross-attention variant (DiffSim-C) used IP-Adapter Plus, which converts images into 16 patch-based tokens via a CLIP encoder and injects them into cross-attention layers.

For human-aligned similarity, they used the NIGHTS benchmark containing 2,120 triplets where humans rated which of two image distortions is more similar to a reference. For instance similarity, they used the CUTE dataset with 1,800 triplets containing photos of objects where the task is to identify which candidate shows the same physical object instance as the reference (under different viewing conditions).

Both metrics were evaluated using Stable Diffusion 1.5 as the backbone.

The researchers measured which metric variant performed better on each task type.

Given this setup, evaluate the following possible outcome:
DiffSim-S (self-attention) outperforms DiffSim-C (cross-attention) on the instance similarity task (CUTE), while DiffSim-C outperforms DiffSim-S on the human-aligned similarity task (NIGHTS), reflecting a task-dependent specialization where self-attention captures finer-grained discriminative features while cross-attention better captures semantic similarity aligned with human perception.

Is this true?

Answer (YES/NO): NO